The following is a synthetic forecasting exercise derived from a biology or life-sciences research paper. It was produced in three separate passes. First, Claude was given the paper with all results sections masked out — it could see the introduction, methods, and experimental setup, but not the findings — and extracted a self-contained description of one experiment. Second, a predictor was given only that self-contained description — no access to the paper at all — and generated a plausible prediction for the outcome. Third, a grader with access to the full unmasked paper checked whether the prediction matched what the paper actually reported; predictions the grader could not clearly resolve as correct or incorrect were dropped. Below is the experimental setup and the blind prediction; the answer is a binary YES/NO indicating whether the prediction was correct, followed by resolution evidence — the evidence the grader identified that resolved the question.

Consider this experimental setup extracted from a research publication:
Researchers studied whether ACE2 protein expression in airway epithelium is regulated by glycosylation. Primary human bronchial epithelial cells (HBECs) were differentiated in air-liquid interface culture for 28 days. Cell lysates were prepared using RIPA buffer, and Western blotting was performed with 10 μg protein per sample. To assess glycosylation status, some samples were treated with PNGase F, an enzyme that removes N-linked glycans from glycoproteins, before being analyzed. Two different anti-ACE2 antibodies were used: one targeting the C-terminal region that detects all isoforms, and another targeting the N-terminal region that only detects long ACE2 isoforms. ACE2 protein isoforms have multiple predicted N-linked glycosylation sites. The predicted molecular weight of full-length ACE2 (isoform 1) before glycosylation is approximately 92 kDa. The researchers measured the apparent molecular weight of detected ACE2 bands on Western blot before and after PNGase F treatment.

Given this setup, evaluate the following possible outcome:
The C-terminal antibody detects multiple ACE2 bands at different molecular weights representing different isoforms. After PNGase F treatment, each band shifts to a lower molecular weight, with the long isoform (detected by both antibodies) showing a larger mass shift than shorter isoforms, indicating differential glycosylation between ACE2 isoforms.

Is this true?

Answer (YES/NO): NO